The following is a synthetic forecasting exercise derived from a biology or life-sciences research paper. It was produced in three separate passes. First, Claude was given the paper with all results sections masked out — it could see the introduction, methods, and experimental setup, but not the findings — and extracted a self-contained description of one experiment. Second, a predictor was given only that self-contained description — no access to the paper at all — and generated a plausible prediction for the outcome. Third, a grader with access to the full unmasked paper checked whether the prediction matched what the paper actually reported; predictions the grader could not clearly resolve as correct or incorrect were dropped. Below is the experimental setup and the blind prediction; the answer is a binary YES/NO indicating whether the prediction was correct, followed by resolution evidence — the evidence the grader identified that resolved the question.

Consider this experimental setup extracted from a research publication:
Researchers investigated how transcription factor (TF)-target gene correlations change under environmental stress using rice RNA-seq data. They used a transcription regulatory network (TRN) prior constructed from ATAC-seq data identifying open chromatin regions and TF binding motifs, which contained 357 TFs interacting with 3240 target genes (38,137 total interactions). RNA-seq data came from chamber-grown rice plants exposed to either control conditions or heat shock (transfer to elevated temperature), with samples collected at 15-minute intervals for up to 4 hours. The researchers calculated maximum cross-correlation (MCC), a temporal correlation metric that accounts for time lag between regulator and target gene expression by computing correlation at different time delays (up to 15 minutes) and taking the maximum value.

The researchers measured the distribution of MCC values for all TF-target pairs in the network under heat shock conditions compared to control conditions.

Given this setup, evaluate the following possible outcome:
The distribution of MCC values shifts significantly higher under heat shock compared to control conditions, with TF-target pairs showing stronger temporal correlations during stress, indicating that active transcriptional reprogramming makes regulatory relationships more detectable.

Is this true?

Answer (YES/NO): YES